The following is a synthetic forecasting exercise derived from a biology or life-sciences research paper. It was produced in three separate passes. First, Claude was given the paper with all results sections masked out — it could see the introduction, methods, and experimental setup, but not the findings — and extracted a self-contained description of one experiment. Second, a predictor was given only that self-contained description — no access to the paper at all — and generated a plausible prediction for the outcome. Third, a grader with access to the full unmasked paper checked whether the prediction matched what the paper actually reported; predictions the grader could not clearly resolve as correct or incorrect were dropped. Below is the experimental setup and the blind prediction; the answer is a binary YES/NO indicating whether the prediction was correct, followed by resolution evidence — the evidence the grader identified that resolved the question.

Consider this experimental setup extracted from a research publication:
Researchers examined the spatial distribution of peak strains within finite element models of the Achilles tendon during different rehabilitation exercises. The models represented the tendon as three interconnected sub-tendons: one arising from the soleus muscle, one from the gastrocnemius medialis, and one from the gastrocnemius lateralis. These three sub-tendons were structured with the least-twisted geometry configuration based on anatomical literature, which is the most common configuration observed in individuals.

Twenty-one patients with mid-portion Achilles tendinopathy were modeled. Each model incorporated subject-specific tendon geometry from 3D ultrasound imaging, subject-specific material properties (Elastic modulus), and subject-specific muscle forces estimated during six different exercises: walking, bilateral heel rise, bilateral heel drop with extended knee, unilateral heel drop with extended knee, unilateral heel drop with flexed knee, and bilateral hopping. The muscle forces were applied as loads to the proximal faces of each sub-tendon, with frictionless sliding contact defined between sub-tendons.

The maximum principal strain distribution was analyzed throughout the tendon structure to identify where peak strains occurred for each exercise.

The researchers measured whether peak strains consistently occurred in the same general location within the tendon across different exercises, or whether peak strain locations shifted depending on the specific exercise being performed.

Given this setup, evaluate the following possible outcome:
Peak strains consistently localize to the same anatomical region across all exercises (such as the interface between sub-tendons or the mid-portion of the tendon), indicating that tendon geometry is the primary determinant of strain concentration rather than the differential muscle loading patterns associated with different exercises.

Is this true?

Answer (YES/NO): YES